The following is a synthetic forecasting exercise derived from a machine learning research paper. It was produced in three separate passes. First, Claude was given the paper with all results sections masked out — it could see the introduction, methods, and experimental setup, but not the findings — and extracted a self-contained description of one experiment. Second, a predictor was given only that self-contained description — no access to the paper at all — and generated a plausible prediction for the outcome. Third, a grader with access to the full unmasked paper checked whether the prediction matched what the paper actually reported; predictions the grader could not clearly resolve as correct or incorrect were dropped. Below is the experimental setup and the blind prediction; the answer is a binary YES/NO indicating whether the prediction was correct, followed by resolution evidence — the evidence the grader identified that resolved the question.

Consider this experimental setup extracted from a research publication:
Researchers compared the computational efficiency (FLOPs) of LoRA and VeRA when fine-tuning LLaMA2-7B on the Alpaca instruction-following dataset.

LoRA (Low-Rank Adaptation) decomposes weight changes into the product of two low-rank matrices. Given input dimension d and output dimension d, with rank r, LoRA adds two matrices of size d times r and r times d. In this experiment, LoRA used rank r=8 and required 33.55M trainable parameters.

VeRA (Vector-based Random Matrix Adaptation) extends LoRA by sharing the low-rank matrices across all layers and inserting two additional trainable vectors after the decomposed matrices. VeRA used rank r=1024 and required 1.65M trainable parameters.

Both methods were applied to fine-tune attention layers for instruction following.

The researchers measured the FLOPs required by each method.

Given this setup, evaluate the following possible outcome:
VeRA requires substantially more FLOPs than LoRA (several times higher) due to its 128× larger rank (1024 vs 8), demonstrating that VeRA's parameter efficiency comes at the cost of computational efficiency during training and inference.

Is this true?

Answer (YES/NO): YES